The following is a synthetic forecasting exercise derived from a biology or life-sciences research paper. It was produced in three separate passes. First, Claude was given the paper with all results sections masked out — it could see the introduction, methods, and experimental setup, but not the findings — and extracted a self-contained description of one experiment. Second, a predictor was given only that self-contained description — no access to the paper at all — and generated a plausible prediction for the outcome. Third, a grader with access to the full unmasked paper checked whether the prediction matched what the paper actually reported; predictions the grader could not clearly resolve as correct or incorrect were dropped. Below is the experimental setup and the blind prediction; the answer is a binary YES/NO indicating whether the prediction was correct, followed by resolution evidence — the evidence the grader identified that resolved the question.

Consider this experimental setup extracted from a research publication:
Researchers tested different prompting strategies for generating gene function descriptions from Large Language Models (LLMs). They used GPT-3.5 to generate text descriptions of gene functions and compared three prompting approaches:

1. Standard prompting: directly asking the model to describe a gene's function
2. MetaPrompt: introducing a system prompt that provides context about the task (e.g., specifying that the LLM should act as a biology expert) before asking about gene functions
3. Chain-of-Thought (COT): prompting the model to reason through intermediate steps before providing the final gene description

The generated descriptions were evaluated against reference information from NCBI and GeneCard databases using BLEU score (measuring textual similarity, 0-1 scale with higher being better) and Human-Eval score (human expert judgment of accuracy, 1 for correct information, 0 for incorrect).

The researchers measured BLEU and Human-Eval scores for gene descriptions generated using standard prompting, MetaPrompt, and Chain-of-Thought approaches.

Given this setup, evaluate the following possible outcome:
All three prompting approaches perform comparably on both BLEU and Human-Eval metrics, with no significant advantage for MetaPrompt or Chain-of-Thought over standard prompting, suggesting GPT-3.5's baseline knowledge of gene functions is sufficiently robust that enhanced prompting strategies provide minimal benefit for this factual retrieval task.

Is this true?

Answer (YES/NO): NO